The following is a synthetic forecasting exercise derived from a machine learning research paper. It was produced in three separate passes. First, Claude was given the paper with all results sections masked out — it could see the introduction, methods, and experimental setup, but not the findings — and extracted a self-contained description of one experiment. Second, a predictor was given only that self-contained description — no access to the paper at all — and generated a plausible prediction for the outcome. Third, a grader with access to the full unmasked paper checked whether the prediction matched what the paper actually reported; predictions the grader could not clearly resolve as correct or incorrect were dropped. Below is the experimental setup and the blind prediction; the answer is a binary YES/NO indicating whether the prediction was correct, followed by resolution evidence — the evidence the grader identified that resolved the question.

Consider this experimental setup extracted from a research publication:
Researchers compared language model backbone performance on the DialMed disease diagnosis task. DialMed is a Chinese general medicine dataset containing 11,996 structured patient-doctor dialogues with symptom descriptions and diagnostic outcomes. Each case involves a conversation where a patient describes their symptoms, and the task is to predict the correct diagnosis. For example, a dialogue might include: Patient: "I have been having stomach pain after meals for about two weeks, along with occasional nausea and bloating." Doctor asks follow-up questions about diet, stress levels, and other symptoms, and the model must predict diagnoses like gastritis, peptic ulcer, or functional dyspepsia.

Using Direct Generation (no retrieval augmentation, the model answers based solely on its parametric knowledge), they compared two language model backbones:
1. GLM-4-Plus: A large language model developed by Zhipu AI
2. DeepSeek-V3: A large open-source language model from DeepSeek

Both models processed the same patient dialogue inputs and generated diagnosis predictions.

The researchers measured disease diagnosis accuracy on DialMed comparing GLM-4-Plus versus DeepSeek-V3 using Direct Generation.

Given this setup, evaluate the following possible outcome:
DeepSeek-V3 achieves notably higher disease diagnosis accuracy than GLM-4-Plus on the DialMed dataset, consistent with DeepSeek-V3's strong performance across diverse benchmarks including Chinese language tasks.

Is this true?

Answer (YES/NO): NO